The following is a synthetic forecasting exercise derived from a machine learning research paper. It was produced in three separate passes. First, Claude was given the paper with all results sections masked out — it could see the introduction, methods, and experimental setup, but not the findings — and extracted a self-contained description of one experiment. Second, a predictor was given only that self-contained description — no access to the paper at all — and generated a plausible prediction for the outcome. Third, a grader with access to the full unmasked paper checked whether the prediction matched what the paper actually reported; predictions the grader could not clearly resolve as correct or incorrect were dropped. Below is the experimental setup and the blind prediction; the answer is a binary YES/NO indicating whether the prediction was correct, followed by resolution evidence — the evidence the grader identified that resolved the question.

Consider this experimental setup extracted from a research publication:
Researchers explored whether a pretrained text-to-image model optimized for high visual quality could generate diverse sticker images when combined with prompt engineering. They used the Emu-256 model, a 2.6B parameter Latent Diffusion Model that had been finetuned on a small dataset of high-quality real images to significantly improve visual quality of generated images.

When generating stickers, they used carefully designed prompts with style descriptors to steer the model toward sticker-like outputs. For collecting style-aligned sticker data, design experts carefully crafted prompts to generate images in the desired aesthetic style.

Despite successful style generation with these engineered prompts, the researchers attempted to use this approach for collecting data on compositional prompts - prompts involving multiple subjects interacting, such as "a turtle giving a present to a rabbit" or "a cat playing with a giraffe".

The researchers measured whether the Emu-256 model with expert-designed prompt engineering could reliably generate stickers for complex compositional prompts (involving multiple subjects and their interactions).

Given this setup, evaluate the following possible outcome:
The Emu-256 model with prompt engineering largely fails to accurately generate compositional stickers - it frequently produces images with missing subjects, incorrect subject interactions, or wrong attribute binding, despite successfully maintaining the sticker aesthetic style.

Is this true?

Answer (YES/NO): YES